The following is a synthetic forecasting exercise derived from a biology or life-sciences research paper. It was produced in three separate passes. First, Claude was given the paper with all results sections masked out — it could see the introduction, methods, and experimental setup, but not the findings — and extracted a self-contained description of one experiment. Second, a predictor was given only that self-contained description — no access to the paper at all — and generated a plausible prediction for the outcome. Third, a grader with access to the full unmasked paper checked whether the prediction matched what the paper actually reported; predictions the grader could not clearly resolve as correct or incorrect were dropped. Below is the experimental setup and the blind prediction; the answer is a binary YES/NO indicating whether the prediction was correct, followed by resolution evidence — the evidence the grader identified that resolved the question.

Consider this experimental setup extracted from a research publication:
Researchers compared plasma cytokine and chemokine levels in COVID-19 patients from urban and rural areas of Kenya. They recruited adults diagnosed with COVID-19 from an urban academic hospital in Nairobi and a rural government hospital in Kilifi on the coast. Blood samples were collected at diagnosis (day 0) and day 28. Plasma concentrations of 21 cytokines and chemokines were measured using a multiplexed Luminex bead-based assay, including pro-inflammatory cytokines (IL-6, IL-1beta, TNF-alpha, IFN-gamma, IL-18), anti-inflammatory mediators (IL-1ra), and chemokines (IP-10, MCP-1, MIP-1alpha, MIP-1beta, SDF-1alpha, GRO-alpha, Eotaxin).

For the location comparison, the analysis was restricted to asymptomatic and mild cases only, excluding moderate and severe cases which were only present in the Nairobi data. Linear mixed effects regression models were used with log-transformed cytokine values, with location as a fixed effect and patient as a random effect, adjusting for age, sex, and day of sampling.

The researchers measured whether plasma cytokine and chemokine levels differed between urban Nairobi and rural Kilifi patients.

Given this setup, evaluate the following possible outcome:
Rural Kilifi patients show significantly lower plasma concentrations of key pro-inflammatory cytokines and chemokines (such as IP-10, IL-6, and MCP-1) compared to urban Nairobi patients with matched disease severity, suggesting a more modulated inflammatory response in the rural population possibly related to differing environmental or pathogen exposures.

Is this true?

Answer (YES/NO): YES